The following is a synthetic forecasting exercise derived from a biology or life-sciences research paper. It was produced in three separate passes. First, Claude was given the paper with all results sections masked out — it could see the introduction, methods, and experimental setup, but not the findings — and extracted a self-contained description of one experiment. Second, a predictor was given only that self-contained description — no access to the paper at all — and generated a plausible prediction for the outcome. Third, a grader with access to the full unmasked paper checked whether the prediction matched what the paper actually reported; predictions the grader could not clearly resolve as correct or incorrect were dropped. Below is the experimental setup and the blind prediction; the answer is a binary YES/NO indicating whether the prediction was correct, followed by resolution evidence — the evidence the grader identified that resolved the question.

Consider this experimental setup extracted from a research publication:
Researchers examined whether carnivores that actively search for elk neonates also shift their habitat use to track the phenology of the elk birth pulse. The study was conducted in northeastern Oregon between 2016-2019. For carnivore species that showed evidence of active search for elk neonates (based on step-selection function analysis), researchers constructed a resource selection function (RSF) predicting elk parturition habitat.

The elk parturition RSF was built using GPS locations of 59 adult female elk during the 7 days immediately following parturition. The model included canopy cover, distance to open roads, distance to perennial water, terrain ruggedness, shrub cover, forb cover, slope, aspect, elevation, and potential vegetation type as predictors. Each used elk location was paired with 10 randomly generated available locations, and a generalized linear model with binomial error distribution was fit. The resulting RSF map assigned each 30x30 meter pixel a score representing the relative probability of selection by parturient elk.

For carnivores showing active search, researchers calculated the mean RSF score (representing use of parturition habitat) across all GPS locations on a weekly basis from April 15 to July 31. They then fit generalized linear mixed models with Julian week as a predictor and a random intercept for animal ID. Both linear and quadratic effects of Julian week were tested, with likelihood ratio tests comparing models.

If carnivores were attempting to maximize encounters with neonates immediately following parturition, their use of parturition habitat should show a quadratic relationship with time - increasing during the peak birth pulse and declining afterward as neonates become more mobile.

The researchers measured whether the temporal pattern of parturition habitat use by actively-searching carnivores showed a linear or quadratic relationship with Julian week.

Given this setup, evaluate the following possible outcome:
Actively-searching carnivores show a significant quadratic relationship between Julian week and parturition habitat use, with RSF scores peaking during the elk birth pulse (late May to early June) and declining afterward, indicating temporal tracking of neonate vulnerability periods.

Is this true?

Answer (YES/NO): NO